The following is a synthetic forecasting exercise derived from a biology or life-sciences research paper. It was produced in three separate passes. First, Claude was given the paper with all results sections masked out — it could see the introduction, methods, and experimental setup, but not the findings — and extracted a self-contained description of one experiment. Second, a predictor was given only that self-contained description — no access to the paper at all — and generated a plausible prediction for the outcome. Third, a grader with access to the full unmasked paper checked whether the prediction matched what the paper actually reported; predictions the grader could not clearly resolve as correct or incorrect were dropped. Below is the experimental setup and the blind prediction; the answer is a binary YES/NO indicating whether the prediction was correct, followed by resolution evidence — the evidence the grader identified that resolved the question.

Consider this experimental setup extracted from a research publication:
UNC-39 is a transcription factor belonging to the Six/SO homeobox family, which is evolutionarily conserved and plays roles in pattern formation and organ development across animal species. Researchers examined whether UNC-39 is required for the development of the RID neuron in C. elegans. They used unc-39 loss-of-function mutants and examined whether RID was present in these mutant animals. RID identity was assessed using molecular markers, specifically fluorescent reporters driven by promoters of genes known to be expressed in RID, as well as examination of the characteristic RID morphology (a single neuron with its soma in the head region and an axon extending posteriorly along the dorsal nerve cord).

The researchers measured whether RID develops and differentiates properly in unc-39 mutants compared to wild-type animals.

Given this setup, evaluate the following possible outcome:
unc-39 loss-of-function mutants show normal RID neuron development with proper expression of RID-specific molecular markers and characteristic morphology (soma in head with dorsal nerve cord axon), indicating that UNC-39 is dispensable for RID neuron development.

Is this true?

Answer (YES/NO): NO